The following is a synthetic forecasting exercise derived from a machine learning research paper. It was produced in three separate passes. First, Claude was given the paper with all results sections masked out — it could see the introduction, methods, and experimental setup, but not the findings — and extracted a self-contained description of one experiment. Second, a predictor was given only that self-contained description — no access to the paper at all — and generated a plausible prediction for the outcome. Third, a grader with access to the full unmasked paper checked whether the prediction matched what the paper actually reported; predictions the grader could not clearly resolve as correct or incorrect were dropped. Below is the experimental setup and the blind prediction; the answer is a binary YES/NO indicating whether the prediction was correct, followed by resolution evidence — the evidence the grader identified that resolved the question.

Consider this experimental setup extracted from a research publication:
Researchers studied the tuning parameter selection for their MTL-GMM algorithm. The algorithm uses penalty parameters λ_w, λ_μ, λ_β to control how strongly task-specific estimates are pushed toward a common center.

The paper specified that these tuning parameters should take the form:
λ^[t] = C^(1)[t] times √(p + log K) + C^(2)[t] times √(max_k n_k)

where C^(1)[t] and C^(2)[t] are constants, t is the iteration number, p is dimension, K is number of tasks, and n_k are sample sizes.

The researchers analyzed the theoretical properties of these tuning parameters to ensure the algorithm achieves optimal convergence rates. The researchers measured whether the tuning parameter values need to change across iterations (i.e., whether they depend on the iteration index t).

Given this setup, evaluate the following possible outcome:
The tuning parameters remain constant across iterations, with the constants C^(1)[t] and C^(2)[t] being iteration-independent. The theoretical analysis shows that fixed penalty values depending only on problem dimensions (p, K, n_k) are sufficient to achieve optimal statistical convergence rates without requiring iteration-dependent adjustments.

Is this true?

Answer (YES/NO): NO